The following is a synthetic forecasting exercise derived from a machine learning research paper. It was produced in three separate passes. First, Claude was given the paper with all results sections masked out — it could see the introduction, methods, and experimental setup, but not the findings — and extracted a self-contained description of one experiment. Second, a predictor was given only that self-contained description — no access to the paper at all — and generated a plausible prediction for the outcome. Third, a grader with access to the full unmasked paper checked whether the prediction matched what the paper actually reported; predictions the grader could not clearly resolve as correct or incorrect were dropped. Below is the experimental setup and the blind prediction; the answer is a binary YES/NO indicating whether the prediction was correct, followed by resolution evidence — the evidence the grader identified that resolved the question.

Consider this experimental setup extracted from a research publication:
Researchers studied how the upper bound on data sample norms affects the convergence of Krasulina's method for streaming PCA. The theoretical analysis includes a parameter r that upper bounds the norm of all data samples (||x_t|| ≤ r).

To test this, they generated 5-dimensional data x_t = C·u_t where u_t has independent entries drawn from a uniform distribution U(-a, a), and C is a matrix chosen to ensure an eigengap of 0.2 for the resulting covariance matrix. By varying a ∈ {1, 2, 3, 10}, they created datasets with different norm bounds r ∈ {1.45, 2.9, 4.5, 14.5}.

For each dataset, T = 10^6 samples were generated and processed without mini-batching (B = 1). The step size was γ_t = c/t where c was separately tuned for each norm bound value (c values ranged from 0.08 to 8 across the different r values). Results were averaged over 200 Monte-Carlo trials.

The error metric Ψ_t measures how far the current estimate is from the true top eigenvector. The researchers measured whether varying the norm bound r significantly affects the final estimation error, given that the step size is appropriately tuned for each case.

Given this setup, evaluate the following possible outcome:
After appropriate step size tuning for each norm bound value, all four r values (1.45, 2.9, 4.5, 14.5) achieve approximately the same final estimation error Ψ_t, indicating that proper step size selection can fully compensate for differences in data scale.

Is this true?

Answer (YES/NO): YES